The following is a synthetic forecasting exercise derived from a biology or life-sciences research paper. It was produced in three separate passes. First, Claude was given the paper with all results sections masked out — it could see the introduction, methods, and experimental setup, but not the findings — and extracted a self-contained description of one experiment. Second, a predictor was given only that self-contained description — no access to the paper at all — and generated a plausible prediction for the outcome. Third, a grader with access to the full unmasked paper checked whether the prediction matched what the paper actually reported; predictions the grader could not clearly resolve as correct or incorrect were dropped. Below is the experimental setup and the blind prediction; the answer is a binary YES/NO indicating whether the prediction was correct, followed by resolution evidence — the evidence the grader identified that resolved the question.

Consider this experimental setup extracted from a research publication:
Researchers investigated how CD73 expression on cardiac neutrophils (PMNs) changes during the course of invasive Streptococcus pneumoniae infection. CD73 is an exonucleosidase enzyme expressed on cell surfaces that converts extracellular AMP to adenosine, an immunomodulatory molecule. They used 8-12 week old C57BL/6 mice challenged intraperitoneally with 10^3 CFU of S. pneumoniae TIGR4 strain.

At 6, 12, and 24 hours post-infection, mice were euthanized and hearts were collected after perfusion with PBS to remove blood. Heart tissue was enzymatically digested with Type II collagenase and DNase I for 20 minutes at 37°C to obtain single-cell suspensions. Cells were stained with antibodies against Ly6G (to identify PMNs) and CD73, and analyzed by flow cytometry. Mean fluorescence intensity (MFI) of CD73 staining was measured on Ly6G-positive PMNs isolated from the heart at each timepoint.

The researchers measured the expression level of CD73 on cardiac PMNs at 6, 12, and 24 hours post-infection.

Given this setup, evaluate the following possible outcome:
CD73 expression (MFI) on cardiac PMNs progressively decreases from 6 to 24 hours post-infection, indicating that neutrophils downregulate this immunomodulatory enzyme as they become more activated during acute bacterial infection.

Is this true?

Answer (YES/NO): NO